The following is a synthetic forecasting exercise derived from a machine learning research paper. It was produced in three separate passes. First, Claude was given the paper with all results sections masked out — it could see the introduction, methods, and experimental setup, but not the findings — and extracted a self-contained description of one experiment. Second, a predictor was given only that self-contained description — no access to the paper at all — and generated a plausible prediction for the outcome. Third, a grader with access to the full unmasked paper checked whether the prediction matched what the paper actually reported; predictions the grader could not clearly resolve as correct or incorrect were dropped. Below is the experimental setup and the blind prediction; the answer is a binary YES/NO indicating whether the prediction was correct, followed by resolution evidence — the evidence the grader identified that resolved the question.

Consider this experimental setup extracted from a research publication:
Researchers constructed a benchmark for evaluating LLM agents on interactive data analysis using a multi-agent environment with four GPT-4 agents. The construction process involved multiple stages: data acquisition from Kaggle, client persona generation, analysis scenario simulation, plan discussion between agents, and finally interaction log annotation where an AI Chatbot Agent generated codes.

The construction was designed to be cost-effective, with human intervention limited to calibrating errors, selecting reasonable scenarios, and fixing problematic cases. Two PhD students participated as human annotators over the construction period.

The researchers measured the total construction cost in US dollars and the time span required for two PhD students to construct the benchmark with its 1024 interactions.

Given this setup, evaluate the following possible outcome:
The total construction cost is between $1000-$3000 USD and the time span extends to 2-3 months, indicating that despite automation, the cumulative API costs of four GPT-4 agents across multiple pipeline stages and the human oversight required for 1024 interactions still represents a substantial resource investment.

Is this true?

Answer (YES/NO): NO